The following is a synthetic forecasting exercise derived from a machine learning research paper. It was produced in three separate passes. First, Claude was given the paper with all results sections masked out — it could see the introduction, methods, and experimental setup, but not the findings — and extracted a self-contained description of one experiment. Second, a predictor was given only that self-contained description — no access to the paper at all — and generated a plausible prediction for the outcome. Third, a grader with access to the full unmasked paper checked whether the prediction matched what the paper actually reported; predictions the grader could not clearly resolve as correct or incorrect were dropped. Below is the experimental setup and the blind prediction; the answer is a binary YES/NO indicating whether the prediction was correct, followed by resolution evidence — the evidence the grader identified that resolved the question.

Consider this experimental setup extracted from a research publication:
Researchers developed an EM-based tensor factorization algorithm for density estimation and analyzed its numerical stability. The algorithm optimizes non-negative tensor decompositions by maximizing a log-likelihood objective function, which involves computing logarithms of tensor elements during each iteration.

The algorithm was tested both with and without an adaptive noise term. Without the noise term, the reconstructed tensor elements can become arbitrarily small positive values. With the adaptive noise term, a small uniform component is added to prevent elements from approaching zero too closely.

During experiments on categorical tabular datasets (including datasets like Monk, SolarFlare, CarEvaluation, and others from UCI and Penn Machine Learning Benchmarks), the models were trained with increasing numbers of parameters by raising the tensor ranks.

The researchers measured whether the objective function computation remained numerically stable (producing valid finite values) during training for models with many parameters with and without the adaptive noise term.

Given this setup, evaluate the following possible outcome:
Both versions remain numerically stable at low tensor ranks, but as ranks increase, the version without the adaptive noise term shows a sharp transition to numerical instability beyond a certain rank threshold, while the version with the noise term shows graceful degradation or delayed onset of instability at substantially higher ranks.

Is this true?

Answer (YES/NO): NO